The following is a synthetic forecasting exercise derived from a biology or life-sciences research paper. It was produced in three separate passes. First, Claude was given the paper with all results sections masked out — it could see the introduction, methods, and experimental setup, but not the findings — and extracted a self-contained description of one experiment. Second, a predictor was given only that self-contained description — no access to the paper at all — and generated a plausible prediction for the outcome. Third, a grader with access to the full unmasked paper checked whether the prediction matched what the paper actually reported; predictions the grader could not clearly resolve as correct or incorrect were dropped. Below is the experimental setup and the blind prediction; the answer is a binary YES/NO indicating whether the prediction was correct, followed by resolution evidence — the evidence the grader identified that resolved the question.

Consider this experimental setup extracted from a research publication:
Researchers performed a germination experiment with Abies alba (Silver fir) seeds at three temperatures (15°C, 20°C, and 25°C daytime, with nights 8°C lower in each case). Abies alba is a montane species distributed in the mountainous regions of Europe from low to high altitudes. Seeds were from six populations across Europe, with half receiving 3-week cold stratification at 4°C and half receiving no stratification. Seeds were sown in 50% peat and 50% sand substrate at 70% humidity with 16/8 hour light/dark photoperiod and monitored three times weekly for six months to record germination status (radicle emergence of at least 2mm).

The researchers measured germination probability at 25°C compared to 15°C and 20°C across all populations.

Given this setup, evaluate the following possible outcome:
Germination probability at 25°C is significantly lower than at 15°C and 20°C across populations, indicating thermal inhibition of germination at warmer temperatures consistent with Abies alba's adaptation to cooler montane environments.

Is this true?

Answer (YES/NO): NO